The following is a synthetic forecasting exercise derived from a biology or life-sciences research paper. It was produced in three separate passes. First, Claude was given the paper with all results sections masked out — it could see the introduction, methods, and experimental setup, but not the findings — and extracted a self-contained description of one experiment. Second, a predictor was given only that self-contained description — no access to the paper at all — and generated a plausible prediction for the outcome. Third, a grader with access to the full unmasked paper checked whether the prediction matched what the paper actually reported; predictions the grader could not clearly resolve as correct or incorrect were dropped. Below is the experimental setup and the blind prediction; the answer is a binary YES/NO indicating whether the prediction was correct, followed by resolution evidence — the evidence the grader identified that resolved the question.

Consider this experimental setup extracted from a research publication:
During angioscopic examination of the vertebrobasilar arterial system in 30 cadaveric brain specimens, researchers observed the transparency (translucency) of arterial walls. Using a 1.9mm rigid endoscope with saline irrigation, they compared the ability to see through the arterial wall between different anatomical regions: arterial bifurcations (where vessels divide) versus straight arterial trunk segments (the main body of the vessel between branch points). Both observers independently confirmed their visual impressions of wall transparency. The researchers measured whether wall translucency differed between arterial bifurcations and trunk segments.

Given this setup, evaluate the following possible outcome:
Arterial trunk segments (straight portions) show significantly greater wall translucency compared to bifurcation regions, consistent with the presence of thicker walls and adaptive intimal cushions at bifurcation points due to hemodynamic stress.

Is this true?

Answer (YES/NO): NO